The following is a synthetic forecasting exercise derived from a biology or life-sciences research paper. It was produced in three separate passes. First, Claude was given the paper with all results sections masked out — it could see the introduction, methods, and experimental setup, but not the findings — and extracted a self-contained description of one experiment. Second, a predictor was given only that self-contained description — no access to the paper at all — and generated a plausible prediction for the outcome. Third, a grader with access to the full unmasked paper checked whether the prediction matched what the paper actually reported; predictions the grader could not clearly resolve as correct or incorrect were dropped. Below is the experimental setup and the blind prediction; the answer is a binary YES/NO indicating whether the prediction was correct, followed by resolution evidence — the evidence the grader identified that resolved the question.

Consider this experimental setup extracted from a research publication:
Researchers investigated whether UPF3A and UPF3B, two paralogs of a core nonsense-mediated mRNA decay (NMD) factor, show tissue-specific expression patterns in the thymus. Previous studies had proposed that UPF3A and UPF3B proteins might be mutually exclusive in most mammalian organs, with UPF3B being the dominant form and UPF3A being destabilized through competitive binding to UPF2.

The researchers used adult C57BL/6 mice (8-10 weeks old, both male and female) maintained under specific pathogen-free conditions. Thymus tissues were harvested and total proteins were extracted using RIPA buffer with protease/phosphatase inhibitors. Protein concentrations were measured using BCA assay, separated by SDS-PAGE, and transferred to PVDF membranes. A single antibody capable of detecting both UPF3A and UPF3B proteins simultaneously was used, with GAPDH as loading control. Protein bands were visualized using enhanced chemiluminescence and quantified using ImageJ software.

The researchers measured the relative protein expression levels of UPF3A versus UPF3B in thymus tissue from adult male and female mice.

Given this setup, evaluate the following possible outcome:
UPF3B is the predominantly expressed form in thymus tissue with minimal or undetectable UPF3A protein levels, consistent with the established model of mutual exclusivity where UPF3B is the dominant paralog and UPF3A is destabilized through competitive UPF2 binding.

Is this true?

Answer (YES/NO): NO